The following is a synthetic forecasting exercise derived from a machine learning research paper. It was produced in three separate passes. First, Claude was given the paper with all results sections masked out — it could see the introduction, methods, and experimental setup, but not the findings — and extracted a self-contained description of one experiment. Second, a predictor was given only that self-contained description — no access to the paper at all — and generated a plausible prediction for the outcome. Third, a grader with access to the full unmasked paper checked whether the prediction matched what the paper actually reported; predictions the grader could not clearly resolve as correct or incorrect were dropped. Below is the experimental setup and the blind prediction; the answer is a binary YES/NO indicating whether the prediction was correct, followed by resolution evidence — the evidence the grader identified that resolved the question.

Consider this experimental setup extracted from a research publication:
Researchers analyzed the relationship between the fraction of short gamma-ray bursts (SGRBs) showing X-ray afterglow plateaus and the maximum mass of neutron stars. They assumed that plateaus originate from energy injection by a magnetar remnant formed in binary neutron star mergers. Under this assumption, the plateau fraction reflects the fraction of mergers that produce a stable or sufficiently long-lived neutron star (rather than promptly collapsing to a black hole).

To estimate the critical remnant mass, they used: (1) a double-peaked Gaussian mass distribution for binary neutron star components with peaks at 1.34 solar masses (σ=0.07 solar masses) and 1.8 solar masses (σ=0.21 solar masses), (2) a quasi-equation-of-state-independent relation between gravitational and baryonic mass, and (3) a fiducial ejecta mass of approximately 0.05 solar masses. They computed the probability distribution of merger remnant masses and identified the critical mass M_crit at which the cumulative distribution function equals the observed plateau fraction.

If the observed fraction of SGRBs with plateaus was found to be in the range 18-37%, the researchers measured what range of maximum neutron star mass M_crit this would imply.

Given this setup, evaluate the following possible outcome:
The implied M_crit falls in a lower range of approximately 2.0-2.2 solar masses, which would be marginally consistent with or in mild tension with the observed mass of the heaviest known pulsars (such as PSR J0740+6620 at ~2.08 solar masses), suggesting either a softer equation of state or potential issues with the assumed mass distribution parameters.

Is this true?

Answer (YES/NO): NO